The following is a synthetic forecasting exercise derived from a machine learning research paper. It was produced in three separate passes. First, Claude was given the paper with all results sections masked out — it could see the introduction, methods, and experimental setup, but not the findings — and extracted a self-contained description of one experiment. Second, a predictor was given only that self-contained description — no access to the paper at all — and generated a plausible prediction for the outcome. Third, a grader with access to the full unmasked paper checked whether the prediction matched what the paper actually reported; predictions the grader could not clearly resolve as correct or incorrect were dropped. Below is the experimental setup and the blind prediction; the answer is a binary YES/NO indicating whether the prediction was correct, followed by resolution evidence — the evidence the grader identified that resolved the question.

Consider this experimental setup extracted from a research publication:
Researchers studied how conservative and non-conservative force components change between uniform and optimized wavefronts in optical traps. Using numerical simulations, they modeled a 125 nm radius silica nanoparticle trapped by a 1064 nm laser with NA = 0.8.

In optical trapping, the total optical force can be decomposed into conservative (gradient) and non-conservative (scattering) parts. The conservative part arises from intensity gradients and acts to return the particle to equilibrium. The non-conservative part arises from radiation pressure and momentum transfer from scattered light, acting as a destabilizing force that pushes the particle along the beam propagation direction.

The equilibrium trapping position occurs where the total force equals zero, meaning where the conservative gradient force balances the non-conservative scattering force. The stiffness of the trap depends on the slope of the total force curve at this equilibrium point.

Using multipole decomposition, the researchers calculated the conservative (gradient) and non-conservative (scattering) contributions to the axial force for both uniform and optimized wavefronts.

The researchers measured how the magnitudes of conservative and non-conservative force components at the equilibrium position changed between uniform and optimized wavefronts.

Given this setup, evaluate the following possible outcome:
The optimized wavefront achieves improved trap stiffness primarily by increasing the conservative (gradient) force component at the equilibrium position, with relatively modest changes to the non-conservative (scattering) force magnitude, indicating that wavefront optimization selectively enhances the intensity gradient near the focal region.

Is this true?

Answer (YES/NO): NO